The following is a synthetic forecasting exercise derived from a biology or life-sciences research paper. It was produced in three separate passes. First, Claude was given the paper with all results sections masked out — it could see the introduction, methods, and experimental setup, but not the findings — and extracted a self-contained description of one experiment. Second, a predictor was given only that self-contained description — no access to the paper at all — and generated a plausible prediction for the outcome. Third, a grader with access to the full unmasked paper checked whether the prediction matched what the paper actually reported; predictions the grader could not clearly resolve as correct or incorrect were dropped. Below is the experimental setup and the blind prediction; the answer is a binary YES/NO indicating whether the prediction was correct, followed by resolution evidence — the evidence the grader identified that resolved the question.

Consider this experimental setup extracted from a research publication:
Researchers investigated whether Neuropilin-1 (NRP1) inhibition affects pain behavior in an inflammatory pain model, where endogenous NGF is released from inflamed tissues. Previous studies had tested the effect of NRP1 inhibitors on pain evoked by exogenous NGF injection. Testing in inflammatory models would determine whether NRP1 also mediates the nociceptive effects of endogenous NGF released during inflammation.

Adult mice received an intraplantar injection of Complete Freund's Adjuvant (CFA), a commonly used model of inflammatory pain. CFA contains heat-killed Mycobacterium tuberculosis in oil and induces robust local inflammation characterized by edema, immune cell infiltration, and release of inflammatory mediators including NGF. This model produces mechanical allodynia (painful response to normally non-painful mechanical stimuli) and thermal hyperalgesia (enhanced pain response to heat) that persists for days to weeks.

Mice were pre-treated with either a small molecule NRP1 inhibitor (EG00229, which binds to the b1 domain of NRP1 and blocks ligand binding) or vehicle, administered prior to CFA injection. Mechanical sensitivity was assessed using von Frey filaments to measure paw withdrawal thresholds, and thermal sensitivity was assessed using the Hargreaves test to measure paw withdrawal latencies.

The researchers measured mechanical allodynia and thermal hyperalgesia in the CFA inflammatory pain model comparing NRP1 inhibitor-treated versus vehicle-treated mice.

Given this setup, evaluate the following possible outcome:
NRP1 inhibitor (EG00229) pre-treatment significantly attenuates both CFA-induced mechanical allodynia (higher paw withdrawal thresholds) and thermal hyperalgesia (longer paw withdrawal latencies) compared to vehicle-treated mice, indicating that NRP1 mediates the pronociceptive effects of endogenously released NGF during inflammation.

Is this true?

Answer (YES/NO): NO